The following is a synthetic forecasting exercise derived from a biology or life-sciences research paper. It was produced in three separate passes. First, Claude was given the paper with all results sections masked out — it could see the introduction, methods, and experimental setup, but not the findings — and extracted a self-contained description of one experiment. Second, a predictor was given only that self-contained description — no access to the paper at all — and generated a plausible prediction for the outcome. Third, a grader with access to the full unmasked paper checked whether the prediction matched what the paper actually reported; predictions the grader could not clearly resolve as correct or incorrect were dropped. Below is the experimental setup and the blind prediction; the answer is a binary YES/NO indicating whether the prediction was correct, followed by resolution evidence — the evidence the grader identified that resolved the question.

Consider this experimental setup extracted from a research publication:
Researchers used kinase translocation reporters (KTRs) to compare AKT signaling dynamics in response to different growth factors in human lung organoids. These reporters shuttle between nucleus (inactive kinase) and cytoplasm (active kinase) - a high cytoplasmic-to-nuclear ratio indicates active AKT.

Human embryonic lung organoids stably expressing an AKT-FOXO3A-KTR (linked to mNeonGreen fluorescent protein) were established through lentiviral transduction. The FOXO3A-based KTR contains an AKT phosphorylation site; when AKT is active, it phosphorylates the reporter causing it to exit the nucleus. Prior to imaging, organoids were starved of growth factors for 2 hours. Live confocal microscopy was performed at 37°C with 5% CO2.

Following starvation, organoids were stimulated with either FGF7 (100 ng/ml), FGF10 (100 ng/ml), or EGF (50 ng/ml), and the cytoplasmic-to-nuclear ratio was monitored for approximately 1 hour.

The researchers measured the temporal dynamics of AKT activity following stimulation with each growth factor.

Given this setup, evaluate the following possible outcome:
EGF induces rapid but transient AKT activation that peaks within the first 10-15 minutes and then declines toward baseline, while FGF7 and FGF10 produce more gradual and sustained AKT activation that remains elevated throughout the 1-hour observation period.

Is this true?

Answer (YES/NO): NO